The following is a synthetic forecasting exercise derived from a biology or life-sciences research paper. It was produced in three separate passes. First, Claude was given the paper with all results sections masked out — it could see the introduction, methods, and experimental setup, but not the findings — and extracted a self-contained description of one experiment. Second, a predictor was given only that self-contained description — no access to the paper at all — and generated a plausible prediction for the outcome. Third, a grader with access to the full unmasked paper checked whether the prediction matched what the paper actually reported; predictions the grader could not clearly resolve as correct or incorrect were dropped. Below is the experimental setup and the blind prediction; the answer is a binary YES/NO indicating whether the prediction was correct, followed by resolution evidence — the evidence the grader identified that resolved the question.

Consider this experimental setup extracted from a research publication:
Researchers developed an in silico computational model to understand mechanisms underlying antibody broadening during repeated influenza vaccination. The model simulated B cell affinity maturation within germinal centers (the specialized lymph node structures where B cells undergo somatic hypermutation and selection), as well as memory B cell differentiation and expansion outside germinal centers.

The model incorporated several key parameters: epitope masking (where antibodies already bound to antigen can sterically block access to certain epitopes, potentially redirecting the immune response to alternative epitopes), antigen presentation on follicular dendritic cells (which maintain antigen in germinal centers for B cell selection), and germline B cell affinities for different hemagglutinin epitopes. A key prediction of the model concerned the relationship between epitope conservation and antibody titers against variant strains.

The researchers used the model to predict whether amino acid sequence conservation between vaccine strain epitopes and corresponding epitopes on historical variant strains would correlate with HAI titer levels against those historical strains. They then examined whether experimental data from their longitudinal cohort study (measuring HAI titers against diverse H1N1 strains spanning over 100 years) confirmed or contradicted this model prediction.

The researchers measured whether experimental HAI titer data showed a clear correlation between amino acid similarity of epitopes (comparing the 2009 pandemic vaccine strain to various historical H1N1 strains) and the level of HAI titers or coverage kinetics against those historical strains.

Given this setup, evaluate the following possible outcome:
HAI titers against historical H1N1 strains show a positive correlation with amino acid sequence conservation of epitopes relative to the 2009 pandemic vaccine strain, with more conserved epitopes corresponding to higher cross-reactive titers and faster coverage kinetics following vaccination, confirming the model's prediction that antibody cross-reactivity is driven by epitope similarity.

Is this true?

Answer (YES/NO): NO